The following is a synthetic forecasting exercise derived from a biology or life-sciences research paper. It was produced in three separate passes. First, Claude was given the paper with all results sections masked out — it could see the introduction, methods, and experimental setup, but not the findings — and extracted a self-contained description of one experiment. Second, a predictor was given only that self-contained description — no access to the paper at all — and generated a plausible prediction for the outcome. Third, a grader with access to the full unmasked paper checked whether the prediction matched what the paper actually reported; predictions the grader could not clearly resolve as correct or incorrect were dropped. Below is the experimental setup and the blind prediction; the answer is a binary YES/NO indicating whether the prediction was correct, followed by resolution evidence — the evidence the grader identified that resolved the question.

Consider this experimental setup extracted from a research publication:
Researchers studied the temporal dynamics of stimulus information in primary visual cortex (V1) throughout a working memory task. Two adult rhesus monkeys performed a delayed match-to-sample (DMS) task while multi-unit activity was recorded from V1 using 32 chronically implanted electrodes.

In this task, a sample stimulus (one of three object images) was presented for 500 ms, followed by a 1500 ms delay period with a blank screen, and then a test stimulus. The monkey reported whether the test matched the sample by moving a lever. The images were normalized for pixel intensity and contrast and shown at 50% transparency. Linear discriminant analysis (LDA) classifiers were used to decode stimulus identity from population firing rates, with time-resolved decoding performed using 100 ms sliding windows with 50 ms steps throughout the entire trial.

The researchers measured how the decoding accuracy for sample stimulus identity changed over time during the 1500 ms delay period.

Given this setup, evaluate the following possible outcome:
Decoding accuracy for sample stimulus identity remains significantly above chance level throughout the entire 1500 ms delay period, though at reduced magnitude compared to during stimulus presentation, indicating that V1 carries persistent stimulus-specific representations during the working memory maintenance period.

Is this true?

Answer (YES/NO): YES